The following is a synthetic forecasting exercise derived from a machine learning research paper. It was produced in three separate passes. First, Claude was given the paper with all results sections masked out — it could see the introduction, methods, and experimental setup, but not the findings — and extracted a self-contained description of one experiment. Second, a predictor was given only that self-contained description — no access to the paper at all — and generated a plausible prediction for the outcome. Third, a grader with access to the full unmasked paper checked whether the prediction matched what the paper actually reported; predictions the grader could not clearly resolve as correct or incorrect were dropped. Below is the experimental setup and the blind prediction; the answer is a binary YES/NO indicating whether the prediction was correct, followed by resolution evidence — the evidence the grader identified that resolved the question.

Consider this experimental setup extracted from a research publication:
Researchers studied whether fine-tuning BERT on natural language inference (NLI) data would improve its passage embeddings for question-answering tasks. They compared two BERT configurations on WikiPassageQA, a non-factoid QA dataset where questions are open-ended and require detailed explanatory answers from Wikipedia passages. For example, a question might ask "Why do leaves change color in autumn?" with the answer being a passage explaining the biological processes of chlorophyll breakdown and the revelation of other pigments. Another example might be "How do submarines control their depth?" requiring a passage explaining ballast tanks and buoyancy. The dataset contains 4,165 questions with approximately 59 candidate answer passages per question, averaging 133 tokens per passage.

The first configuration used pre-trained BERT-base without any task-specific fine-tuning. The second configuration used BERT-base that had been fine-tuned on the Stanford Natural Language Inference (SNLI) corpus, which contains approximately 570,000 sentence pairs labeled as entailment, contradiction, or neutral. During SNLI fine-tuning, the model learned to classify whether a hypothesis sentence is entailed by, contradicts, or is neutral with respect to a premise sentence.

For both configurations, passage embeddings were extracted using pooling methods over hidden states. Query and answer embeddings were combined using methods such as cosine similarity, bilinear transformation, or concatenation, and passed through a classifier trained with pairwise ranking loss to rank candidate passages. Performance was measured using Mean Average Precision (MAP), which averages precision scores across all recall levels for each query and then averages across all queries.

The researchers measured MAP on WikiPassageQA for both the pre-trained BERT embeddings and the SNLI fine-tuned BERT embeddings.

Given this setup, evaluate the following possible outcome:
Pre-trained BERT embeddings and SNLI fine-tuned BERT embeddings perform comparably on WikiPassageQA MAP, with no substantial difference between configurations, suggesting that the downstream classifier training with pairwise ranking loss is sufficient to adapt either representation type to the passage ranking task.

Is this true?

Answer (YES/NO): NO